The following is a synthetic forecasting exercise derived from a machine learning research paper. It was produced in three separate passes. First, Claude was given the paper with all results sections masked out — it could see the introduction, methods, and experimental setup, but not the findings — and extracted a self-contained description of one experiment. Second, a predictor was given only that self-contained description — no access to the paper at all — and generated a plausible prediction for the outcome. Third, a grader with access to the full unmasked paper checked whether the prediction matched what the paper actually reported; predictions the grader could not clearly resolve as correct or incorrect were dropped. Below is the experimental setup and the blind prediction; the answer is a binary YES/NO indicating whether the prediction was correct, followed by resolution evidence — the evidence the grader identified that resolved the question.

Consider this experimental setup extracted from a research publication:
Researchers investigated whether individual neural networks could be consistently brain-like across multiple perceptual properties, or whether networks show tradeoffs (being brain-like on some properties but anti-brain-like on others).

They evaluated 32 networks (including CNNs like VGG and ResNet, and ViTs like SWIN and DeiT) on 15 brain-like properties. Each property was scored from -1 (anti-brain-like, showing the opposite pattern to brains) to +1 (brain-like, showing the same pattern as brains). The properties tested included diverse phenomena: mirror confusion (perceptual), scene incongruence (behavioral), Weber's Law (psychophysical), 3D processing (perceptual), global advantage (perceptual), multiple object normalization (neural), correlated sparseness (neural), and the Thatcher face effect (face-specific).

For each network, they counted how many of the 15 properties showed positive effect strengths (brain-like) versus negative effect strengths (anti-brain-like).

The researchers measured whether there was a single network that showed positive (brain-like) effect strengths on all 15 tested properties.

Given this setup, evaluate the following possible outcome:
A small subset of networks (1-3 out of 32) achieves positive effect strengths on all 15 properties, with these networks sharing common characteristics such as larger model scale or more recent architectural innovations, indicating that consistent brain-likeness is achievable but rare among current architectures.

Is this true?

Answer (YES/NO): NO